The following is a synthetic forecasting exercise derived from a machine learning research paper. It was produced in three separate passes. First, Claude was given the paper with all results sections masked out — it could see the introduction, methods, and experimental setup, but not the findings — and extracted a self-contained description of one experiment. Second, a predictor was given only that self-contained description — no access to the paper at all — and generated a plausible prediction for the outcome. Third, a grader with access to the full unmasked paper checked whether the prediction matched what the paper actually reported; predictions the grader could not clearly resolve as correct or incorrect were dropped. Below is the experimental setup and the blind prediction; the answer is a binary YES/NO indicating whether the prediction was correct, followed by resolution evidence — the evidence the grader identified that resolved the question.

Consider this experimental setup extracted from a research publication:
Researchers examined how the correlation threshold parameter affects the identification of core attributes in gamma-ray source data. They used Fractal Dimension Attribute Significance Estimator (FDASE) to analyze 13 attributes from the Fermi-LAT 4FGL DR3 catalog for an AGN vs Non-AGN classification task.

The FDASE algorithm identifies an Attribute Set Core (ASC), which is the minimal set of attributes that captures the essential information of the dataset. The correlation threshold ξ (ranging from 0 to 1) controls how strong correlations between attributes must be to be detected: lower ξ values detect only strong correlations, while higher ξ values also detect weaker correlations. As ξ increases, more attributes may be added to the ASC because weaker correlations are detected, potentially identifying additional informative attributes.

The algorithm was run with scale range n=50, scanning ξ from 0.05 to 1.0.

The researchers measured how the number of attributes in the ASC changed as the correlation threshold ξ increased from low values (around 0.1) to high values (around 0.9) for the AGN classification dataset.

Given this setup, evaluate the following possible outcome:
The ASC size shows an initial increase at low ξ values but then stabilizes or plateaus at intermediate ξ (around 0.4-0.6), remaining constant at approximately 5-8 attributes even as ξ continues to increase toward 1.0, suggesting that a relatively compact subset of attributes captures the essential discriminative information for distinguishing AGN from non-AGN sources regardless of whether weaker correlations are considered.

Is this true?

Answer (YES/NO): NO